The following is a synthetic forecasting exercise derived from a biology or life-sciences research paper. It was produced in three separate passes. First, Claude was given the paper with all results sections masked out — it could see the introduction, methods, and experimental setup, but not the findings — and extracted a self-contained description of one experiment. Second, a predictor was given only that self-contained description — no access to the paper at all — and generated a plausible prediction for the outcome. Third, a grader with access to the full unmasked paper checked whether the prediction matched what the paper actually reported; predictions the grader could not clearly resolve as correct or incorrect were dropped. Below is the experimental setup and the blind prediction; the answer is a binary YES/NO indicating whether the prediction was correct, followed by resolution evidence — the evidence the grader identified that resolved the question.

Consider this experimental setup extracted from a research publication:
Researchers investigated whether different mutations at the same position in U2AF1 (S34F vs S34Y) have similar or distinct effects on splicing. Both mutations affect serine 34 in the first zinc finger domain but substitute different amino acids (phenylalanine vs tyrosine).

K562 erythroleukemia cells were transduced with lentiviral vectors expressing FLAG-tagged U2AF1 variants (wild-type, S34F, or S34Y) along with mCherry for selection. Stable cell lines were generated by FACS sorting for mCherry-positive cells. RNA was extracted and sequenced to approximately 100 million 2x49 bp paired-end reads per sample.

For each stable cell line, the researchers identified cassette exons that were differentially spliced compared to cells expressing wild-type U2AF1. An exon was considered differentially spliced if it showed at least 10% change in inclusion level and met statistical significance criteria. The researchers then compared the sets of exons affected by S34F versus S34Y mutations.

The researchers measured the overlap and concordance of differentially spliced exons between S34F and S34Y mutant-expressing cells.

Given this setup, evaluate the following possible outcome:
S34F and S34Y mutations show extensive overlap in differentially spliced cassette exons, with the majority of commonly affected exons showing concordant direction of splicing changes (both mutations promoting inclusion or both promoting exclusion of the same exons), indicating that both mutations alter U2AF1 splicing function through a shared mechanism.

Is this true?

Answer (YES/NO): YES